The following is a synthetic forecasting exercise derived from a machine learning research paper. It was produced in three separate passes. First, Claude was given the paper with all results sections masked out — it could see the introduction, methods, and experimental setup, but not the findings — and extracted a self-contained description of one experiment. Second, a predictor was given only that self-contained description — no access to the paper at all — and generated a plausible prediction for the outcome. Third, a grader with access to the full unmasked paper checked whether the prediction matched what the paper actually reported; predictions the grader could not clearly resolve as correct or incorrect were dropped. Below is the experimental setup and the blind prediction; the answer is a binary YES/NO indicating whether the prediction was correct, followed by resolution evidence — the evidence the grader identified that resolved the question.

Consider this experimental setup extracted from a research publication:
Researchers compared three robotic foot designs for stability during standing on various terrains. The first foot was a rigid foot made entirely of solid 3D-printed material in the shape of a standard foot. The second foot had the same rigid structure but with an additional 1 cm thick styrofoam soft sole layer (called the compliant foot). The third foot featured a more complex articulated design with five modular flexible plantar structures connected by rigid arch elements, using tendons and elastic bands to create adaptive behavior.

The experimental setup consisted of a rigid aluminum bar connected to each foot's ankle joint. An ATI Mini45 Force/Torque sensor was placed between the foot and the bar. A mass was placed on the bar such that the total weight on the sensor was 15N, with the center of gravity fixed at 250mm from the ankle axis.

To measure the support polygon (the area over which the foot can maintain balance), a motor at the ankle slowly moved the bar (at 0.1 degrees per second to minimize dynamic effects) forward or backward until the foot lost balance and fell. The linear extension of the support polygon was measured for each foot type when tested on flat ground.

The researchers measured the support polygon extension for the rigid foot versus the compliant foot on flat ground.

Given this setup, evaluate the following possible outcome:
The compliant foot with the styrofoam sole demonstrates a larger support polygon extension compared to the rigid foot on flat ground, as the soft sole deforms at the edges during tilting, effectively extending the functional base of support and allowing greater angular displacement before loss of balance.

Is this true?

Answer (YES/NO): NO